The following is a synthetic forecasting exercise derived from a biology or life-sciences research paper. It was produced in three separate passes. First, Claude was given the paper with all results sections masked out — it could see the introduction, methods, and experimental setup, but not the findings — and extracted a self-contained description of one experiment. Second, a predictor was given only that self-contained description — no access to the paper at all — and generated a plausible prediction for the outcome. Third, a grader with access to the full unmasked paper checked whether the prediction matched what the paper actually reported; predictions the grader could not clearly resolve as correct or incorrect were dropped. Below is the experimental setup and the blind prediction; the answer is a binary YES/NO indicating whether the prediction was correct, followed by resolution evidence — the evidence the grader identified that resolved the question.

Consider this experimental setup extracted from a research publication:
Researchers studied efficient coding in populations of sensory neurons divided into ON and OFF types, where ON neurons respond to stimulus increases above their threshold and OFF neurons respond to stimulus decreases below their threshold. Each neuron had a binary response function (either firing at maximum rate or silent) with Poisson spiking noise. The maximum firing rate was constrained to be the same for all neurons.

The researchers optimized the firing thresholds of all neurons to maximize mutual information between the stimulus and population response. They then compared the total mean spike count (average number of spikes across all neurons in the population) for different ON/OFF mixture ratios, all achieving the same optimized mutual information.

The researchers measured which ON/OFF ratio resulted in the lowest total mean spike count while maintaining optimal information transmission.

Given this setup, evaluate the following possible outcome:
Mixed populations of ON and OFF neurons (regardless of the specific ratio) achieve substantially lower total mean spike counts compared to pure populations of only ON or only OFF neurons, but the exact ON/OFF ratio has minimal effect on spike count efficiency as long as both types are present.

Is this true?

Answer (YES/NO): NO